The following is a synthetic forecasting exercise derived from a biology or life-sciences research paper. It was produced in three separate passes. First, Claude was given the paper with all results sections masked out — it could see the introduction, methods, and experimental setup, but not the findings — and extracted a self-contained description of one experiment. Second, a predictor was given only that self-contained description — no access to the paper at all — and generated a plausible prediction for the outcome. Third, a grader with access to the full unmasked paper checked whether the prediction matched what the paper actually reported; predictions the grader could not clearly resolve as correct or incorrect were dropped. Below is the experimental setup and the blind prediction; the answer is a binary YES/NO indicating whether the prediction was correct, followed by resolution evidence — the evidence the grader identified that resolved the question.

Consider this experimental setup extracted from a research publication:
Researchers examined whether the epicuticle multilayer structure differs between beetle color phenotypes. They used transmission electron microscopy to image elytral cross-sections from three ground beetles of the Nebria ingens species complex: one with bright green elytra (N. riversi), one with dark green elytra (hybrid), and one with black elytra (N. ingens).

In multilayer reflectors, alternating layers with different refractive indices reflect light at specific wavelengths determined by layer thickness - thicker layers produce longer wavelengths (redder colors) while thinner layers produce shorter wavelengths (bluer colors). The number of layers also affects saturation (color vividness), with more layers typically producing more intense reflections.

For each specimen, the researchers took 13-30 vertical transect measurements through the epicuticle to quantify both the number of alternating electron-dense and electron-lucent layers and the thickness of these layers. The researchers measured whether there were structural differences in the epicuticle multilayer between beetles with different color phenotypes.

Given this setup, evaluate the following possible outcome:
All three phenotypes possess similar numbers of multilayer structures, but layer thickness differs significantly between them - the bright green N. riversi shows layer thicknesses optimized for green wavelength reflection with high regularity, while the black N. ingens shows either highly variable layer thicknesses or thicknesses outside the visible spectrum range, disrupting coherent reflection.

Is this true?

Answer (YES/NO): NO